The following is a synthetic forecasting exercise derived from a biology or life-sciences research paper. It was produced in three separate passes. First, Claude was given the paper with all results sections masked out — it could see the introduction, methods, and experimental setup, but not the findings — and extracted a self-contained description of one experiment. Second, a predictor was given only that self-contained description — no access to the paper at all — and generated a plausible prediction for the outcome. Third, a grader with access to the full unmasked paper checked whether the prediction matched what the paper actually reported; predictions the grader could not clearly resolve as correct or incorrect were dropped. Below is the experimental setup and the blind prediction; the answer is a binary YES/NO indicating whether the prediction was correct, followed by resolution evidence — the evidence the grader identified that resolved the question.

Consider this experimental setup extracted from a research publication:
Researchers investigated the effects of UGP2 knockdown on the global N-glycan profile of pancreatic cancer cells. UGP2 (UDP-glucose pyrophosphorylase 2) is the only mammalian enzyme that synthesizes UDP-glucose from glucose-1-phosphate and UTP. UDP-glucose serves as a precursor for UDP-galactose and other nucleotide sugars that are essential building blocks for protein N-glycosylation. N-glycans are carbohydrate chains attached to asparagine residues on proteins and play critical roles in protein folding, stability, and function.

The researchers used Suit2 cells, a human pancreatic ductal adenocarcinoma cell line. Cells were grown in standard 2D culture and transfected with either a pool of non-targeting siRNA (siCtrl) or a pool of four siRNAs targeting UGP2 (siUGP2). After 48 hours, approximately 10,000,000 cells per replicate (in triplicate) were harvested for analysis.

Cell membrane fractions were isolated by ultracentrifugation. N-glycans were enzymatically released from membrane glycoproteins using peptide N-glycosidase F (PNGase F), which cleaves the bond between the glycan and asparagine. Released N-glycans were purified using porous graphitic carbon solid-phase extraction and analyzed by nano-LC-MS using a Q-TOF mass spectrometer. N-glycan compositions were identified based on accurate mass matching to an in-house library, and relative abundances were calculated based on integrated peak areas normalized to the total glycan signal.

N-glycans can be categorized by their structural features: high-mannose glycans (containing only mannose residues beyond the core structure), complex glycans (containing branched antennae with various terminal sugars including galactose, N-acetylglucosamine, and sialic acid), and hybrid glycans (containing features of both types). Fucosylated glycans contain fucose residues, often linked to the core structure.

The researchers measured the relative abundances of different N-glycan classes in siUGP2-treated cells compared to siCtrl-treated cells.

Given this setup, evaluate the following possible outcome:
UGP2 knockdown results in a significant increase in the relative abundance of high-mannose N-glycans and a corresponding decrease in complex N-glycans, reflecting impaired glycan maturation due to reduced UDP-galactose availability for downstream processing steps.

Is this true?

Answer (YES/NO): NO